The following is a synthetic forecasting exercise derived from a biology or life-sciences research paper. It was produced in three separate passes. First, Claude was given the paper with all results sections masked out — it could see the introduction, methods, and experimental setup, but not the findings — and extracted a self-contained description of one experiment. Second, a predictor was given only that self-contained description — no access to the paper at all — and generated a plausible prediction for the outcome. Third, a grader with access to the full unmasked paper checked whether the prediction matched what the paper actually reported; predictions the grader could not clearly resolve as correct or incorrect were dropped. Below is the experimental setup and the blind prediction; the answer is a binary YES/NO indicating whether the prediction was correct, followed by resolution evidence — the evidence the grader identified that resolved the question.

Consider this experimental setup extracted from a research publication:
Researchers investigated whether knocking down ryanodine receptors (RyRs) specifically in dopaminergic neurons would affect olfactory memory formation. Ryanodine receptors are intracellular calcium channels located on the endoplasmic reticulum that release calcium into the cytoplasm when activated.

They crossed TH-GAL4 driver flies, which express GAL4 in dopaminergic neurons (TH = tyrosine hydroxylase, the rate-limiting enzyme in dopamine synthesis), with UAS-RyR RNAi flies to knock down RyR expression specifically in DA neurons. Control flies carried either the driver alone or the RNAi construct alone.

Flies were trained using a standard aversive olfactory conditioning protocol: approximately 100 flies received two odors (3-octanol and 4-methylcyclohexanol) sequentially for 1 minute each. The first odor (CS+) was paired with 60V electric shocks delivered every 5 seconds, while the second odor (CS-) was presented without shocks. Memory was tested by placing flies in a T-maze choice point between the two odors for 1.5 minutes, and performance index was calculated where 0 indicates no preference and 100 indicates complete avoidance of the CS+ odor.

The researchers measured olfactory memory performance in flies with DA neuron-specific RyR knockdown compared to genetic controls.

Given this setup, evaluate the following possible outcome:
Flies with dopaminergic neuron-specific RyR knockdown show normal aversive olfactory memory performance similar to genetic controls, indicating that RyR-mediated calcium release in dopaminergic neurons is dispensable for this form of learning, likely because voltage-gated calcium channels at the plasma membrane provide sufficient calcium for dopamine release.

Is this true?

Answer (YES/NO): NO